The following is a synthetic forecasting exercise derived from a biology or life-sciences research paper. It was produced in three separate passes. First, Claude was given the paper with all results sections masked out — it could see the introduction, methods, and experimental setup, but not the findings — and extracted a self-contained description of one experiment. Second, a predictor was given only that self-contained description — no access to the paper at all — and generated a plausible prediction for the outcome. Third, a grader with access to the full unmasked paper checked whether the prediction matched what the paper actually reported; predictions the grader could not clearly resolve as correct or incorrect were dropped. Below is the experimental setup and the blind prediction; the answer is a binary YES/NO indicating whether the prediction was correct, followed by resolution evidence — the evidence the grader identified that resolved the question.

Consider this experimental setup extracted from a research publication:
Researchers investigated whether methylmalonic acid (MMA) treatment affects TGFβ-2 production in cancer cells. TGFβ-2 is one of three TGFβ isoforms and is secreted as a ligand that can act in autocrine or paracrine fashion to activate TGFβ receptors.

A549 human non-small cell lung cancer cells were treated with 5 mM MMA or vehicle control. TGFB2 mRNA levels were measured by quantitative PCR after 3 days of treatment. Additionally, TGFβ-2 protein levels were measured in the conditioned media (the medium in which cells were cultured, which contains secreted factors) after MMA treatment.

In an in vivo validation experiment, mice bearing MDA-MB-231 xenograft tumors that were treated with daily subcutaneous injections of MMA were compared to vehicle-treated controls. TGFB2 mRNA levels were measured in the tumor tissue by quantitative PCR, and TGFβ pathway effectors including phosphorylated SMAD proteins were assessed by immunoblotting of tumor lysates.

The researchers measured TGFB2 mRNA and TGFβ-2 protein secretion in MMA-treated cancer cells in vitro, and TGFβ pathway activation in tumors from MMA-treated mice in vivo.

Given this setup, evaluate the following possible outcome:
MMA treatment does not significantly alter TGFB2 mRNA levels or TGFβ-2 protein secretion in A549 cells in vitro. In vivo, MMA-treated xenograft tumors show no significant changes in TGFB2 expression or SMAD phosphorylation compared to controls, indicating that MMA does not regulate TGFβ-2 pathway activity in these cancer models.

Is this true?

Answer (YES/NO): NO